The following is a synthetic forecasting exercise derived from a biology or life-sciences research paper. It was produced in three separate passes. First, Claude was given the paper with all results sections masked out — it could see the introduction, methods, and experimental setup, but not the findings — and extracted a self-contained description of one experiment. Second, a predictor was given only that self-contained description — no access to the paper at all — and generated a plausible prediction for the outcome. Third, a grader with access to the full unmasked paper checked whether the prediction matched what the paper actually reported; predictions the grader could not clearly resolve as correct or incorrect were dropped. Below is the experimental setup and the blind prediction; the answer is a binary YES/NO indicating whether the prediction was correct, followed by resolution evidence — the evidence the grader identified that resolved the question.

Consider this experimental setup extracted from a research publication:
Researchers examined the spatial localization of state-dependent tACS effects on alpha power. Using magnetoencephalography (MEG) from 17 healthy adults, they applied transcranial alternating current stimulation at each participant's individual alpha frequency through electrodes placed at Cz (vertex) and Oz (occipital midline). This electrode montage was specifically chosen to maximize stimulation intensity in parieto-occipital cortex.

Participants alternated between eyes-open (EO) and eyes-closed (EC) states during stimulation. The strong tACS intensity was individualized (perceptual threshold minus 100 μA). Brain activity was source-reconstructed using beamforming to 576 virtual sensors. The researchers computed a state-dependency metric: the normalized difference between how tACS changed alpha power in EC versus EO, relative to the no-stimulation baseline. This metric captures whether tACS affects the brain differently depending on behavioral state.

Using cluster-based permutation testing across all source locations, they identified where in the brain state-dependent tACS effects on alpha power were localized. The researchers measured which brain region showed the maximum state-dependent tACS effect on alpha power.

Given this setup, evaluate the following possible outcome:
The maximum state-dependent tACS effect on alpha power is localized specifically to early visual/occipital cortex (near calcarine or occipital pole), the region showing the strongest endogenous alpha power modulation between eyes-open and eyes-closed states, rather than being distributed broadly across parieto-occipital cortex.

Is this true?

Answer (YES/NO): NO